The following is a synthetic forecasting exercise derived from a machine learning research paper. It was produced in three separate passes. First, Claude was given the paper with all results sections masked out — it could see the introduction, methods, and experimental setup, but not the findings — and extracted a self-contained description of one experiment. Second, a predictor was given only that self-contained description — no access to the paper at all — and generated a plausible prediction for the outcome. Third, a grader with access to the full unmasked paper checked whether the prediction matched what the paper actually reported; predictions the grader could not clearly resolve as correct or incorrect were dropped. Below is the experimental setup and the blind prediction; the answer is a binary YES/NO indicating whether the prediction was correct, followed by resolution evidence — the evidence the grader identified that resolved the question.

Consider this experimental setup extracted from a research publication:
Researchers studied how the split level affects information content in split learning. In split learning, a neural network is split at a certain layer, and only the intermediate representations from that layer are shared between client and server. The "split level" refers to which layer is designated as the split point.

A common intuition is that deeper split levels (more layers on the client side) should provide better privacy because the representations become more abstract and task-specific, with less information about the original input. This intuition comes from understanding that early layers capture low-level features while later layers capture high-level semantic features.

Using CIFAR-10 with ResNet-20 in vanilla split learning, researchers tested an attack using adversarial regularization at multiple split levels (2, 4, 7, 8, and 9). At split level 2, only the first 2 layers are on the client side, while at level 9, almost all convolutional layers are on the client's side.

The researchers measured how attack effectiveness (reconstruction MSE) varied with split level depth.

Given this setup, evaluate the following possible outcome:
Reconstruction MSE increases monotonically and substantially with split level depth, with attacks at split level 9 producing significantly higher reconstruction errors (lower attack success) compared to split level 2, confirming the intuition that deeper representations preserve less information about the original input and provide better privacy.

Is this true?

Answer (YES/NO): NO